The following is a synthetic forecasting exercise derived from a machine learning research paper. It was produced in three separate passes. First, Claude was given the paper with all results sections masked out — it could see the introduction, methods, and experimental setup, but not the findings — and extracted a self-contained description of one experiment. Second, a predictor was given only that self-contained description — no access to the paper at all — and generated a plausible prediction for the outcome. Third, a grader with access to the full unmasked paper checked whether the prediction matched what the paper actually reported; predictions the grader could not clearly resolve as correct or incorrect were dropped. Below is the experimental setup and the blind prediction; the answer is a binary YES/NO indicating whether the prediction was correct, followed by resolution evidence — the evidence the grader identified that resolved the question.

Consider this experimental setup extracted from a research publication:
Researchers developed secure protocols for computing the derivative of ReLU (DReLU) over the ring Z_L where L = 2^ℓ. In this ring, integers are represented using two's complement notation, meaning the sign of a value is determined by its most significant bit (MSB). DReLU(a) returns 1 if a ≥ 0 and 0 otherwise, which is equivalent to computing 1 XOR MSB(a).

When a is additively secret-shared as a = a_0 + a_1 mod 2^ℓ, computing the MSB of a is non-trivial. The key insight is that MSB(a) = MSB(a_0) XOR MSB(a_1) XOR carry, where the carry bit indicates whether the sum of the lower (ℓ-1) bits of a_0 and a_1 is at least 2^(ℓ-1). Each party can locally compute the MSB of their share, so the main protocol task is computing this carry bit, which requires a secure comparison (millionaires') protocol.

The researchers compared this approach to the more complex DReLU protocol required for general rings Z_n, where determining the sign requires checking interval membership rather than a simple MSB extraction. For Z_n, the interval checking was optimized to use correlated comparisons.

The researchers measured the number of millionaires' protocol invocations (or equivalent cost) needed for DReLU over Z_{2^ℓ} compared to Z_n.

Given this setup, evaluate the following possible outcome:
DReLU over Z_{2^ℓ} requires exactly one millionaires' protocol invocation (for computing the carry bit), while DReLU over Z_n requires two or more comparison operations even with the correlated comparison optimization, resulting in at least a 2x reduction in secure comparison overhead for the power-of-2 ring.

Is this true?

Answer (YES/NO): NO